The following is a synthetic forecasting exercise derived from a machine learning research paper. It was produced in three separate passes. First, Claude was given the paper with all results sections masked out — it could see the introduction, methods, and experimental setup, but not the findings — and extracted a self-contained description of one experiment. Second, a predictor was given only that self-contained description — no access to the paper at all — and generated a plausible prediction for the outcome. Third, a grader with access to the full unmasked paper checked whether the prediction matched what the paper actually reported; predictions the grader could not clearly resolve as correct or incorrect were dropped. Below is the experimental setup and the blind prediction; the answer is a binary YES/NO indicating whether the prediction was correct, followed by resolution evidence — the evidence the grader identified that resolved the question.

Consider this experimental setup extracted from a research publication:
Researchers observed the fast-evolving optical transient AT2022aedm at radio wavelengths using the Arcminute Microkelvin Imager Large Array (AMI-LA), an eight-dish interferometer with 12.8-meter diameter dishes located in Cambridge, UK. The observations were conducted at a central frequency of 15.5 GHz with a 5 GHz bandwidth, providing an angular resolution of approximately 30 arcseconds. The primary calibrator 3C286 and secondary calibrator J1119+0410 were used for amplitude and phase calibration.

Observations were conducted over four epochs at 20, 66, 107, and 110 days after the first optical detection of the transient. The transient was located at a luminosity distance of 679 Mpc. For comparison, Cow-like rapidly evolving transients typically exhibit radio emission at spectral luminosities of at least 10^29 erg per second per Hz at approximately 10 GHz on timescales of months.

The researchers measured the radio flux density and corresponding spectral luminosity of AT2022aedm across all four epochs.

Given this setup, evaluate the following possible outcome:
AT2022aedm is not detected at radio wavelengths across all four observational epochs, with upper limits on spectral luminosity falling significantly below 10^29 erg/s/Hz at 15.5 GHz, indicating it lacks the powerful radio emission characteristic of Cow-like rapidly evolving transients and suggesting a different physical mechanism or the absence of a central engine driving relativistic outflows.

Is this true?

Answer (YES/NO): NO